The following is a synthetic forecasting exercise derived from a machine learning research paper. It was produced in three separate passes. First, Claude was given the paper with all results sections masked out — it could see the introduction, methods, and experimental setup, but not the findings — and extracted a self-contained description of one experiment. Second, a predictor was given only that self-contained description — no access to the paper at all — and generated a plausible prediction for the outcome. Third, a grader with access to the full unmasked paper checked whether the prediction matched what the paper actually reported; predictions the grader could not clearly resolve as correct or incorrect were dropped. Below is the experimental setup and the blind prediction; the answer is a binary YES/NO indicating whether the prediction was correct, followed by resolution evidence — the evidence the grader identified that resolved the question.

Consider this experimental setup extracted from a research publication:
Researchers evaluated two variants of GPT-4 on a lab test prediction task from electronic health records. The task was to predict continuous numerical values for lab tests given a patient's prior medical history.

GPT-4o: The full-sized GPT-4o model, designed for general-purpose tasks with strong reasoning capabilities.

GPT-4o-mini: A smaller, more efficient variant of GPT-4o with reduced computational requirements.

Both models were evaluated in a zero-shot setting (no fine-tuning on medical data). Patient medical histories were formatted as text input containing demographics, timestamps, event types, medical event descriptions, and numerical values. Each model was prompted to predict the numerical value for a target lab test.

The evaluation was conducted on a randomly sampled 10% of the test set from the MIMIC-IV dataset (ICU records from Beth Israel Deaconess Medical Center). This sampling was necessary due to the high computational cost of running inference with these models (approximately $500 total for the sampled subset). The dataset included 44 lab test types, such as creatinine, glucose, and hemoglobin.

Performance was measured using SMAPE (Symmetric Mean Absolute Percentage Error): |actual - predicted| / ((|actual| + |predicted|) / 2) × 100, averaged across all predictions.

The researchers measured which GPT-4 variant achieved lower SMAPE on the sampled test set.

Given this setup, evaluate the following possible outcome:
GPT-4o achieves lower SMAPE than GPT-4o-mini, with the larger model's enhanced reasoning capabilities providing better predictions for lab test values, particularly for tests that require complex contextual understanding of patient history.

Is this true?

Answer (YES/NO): YES